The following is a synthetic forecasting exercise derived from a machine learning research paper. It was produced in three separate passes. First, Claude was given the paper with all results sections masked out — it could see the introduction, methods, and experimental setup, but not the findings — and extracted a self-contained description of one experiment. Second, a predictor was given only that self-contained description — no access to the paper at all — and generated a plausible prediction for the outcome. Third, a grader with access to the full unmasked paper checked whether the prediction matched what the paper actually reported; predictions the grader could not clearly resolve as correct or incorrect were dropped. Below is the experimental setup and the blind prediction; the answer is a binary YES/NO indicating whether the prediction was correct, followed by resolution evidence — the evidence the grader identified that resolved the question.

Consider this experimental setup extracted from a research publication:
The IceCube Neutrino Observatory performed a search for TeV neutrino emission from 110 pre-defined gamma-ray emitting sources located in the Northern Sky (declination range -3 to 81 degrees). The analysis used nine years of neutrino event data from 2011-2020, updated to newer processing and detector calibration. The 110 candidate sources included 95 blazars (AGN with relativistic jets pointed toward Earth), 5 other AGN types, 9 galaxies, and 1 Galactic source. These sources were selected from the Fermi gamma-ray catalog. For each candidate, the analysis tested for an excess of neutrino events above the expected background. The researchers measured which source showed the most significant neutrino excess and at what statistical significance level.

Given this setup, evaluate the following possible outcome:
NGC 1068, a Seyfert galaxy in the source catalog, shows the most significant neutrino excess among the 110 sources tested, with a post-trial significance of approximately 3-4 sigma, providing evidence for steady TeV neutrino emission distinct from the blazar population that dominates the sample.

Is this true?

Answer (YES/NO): NO